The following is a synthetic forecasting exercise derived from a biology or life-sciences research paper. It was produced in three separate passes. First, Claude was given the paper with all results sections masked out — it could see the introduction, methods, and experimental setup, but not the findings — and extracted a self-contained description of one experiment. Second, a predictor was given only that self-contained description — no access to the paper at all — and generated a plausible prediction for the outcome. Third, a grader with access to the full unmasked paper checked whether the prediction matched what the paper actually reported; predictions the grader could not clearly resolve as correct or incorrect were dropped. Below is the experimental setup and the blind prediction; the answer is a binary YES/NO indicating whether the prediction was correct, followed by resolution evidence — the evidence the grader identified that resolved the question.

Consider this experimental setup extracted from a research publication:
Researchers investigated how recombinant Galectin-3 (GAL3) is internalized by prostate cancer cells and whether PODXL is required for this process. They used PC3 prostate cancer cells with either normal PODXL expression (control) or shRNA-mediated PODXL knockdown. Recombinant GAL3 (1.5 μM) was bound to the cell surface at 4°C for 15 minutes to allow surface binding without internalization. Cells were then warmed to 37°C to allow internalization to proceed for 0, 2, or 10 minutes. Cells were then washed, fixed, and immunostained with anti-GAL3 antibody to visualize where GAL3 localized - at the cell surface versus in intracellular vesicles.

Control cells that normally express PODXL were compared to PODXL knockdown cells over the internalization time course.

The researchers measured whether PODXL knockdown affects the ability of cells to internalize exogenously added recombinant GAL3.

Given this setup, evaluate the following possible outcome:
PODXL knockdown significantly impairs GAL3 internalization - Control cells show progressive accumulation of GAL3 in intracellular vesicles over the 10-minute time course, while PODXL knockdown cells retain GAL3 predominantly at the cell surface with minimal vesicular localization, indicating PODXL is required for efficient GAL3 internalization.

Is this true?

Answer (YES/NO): YES